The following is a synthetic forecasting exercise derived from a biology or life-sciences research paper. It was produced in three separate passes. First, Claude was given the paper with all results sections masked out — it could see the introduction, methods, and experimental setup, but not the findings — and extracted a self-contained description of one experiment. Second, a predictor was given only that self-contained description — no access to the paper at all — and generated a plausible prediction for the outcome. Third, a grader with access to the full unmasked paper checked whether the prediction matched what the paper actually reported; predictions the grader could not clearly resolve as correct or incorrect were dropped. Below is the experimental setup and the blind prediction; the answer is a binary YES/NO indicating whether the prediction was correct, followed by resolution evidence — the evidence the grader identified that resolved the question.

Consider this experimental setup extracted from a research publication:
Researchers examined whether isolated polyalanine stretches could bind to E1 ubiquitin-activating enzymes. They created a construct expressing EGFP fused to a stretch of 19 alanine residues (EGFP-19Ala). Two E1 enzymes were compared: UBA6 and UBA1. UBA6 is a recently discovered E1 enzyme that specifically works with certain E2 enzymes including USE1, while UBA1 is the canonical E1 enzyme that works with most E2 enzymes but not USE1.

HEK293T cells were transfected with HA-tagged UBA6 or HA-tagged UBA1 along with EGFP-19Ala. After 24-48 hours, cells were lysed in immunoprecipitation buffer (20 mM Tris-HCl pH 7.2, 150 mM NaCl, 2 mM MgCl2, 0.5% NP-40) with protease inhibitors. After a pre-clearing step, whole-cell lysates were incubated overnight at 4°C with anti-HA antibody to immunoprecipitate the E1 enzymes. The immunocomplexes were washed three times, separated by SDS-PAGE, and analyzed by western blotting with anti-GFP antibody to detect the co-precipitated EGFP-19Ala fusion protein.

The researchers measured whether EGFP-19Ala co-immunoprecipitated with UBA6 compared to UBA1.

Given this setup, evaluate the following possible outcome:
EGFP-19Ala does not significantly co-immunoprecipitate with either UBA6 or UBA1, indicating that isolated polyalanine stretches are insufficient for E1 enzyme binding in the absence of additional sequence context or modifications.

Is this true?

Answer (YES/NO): NO